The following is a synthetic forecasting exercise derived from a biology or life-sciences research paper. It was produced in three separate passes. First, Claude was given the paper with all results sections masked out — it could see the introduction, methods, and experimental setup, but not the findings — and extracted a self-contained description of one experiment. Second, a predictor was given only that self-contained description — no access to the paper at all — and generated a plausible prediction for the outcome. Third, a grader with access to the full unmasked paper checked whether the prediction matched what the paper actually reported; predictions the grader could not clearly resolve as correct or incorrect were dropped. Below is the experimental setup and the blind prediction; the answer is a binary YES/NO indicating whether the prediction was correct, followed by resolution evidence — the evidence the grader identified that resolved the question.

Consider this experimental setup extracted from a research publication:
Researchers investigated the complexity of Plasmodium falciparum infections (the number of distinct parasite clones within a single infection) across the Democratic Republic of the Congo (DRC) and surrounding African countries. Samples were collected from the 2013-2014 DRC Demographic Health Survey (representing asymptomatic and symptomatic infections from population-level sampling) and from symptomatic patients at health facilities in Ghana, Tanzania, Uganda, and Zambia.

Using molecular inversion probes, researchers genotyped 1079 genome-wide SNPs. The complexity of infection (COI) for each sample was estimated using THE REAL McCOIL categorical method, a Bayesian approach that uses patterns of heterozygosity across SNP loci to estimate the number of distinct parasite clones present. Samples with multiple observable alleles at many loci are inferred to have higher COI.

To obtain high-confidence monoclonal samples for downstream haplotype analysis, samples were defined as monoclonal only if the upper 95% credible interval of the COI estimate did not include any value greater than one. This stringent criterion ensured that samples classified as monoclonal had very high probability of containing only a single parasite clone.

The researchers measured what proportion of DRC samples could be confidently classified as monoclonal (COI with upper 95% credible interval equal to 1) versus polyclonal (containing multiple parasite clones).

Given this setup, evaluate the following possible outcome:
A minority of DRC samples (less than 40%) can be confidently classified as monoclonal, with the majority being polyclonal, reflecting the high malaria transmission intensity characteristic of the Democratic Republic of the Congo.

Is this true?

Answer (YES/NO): YES